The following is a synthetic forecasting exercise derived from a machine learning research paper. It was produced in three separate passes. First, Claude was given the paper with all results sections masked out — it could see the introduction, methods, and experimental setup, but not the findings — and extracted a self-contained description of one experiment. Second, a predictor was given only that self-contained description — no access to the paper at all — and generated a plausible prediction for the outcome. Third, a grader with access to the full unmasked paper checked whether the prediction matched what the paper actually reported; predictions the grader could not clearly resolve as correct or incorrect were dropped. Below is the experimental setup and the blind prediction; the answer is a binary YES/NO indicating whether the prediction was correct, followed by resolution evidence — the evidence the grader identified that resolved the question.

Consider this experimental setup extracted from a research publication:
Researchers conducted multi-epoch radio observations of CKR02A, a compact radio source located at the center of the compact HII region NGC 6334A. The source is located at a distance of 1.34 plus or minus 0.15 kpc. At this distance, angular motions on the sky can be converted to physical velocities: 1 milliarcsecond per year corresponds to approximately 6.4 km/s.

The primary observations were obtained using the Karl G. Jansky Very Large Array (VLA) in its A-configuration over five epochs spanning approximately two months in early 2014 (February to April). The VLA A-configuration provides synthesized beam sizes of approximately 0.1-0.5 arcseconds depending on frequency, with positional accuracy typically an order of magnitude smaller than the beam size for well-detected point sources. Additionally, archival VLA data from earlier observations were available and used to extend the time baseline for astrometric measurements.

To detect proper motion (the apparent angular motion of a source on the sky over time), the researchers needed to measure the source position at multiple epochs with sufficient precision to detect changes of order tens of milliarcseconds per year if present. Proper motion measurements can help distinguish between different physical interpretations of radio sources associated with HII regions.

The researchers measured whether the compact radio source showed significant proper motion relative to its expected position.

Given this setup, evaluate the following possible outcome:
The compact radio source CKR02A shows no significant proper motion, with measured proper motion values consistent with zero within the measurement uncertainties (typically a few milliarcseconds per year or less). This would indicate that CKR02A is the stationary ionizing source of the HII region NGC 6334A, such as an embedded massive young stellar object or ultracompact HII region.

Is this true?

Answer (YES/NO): NO